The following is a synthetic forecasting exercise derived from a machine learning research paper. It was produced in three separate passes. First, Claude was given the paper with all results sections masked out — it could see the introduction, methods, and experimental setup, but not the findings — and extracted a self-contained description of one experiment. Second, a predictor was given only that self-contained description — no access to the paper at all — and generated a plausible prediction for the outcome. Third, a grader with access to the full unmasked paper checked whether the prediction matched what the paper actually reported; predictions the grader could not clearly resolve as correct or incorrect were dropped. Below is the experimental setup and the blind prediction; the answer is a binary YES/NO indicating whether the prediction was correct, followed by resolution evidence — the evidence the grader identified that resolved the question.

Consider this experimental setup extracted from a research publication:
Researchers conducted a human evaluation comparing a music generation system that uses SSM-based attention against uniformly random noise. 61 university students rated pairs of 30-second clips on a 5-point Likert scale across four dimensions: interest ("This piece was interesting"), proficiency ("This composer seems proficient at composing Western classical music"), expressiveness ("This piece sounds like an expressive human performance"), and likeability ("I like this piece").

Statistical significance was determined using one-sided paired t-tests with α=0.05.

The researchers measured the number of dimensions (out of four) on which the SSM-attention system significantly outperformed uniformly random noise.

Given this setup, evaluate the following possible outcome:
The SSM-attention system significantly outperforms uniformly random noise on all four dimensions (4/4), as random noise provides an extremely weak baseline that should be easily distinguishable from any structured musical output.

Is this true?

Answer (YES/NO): NO